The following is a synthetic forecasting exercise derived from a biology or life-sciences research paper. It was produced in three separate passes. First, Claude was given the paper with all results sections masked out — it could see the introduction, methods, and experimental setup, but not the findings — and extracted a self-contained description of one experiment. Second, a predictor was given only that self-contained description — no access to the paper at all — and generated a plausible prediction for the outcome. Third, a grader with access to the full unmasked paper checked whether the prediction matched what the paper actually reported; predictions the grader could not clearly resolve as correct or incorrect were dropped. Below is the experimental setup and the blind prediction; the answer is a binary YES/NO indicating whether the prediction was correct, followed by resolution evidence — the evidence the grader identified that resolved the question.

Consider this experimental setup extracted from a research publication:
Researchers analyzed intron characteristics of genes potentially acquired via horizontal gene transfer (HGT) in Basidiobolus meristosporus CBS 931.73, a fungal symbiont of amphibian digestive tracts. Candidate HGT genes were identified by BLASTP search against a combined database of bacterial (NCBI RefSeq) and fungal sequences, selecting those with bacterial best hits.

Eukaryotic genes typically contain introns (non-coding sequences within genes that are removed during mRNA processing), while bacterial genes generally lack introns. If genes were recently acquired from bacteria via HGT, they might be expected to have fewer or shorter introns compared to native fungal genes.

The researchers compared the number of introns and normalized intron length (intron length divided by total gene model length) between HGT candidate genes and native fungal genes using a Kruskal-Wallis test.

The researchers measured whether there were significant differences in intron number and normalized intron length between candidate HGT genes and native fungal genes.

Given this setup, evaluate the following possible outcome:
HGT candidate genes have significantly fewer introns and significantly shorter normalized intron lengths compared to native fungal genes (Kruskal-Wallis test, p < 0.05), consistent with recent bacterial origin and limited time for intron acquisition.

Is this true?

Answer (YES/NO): YES